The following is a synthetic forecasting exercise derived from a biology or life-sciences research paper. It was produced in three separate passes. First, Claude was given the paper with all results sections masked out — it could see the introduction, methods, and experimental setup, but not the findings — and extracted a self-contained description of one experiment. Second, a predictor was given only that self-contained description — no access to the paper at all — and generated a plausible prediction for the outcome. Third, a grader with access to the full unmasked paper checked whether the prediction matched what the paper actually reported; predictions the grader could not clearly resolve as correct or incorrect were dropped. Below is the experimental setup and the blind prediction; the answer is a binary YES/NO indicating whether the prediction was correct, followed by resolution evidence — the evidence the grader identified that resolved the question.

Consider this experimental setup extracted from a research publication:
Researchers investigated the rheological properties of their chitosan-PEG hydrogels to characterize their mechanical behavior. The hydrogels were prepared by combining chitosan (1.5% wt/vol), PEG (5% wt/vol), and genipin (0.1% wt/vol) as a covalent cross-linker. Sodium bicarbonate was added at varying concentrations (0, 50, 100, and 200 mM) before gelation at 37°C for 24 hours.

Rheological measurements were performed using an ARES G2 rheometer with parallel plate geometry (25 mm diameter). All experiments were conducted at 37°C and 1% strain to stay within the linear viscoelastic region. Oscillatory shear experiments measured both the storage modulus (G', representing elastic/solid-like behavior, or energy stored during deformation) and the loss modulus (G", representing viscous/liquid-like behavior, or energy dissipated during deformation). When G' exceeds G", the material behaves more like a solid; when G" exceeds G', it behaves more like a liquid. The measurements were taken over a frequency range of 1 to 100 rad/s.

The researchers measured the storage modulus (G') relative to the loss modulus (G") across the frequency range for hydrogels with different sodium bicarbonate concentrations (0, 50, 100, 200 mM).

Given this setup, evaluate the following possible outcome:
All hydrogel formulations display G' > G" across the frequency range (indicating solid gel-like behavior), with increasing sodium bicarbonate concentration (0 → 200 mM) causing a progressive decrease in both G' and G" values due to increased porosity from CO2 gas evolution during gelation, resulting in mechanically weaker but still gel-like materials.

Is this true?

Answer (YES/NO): NO